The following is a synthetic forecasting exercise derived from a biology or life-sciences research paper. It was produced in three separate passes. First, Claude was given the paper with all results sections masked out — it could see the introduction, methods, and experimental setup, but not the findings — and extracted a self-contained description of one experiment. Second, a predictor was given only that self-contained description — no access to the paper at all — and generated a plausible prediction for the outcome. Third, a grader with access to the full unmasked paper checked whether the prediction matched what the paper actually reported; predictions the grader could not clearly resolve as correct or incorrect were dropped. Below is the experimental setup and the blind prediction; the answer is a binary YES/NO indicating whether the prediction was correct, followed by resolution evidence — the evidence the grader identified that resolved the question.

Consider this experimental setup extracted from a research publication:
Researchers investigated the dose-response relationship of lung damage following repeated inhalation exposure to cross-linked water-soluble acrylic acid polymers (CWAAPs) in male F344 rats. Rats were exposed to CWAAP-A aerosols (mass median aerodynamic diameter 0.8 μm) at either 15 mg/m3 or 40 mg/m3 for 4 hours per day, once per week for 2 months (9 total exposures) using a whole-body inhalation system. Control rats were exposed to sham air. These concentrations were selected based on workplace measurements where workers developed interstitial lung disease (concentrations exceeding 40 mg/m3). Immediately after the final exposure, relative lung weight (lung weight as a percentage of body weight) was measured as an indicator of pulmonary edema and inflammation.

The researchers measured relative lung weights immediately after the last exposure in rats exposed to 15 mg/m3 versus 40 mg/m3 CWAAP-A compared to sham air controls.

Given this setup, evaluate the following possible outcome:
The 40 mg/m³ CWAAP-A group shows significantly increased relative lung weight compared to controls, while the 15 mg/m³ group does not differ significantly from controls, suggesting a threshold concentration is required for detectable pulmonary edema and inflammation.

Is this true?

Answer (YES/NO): NO